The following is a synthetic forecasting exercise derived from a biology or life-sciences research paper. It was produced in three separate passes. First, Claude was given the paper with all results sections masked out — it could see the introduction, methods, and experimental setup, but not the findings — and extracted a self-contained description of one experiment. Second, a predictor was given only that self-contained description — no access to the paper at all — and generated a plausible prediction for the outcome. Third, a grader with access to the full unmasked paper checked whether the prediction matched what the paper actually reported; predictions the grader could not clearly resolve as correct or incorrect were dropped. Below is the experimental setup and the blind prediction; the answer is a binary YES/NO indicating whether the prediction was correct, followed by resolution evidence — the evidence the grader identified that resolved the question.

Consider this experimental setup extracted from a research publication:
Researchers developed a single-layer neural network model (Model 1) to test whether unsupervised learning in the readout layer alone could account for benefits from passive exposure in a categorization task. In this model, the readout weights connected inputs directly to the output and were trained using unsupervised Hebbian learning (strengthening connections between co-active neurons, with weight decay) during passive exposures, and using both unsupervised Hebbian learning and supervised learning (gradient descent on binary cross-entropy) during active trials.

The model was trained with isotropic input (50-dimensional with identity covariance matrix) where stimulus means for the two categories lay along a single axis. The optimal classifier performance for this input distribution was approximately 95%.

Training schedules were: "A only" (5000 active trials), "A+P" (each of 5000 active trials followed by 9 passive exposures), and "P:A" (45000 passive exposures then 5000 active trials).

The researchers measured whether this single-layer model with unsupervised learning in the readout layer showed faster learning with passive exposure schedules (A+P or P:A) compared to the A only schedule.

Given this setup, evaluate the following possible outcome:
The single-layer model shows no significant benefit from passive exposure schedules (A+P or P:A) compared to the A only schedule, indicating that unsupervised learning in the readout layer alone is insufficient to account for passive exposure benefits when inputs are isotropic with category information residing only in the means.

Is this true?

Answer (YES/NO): NO